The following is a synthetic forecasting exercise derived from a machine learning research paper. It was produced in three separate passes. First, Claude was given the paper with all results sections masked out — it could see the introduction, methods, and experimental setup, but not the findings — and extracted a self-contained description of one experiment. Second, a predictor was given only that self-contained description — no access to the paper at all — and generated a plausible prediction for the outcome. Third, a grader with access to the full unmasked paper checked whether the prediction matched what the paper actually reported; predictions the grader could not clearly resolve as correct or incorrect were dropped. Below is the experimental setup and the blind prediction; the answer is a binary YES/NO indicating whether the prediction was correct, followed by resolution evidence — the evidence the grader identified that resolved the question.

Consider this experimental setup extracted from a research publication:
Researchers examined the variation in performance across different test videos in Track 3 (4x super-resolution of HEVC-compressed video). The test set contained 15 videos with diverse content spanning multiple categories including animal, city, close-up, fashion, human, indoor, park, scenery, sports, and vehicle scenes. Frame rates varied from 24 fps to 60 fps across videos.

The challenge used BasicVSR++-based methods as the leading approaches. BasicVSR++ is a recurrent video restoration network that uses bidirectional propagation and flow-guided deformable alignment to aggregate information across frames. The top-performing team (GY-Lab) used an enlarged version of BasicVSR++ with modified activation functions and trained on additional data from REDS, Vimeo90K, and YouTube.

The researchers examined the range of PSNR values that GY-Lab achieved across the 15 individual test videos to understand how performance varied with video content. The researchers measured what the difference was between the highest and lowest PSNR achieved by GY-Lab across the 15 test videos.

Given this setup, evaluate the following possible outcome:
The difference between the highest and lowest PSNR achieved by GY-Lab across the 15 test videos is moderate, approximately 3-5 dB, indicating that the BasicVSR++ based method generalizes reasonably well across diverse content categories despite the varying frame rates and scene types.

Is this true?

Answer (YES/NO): NO